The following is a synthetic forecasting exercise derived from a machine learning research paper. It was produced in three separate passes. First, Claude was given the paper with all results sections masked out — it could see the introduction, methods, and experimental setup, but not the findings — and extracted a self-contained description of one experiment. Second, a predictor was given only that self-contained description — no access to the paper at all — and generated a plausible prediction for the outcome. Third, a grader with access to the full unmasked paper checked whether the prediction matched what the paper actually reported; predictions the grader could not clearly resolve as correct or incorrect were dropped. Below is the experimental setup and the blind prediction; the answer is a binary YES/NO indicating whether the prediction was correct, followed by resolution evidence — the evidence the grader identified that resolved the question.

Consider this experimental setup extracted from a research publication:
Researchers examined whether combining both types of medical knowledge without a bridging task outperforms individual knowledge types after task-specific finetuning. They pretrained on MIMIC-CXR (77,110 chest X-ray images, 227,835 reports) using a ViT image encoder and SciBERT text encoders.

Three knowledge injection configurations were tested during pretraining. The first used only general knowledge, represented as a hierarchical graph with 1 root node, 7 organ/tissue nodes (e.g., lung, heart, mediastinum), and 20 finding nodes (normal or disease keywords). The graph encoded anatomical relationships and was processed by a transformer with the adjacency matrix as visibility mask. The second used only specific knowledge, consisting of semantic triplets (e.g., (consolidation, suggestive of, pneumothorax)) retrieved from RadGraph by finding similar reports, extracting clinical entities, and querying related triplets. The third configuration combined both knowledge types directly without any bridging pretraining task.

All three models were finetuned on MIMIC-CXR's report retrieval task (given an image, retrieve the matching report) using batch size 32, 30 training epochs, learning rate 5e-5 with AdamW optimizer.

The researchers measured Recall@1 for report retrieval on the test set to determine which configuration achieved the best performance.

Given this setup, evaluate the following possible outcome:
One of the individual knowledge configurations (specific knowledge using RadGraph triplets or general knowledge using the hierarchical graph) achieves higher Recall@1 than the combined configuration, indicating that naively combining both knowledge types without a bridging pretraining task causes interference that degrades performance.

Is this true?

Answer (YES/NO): YES